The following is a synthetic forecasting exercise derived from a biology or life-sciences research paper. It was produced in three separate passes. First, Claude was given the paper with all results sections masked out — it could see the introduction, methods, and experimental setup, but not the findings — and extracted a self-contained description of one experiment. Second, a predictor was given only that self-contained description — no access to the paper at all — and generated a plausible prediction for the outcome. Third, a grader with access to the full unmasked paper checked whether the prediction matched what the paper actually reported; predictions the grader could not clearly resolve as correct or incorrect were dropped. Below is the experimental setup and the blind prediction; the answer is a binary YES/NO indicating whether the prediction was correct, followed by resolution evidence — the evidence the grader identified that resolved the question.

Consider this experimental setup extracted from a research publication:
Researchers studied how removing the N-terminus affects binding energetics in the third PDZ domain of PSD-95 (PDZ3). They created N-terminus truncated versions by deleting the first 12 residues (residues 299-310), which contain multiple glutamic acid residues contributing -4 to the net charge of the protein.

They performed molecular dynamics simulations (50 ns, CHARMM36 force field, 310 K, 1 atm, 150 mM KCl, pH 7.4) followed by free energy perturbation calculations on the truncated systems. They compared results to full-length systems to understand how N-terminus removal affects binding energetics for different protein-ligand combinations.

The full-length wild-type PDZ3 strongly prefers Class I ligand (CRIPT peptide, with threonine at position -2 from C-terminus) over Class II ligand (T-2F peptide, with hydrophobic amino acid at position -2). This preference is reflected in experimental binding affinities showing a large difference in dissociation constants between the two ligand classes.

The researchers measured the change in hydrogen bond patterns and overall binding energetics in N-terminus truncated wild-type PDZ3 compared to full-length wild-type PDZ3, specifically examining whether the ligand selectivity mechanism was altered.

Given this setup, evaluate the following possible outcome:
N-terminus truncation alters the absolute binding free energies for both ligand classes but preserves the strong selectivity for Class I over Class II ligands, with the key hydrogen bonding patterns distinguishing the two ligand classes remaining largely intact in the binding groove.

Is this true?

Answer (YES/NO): NO